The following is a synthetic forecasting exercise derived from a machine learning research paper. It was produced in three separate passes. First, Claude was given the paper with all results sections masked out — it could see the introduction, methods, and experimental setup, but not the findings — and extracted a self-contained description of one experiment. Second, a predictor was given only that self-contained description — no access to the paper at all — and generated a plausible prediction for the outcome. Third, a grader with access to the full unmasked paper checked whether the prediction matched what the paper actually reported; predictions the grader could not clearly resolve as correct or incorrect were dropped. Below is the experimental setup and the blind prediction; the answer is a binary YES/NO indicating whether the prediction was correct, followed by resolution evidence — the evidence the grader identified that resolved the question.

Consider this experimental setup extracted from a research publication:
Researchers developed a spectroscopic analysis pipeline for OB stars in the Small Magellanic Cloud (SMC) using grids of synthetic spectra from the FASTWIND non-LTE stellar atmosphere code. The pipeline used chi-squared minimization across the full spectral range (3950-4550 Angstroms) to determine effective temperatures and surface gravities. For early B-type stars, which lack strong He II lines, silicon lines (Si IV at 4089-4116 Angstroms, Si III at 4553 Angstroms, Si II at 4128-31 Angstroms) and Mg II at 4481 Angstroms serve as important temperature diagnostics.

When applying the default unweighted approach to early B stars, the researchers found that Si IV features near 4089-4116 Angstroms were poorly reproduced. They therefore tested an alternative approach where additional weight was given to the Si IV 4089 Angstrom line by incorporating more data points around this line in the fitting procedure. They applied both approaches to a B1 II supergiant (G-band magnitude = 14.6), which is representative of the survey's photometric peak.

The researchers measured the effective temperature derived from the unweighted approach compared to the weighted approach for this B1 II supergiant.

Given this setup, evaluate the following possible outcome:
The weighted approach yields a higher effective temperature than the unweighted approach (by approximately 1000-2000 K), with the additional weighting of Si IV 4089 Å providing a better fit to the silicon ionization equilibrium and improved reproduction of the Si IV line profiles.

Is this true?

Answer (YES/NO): NO